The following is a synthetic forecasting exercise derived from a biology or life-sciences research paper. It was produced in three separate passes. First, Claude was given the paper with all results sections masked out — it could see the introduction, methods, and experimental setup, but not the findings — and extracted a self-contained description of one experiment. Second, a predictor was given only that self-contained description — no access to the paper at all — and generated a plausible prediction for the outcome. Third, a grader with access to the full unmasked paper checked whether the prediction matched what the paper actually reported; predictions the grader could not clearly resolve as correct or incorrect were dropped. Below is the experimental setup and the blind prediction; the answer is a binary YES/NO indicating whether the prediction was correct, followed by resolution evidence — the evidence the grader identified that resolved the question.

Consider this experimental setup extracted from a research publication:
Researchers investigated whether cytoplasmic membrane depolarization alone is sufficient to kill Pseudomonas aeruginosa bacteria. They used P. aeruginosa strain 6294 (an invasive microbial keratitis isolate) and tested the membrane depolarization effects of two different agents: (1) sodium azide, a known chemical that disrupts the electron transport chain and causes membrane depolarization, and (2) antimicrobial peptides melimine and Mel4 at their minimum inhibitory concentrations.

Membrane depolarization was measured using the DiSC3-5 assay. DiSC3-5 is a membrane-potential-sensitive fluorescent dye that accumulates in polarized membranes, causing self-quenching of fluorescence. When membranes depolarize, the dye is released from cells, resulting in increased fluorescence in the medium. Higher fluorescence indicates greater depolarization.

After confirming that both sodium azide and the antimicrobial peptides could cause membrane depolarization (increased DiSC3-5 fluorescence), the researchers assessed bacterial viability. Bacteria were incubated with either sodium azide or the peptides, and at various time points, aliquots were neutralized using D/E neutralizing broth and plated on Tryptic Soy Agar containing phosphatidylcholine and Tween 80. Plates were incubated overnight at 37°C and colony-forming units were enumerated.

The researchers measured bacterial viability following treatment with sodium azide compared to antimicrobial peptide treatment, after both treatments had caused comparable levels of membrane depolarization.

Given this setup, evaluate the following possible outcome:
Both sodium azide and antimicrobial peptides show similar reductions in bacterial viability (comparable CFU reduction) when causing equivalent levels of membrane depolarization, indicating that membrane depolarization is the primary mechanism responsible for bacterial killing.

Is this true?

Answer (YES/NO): NO